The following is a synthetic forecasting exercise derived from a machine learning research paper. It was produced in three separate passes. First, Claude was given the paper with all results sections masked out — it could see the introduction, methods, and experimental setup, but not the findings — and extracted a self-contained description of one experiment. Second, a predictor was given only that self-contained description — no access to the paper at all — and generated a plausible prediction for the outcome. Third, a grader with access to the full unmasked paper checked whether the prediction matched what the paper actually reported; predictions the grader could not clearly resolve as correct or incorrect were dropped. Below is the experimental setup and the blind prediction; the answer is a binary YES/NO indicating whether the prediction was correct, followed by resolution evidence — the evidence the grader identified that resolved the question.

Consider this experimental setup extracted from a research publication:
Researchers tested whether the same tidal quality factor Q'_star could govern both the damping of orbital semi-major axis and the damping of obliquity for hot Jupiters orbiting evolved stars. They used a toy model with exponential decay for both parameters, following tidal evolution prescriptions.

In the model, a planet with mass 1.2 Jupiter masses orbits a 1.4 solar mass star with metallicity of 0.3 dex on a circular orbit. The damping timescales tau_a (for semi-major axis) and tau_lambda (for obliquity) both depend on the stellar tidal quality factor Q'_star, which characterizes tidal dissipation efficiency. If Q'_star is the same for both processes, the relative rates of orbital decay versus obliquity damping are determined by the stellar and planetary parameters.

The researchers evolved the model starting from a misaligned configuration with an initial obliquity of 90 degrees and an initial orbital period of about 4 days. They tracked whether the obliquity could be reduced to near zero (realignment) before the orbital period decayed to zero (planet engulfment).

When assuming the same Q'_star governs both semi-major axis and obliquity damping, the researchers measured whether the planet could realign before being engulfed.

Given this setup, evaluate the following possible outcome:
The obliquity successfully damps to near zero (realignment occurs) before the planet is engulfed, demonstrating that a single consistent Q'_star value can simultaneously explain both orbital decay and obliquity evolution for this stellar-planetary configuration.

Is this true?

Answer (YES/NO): NO